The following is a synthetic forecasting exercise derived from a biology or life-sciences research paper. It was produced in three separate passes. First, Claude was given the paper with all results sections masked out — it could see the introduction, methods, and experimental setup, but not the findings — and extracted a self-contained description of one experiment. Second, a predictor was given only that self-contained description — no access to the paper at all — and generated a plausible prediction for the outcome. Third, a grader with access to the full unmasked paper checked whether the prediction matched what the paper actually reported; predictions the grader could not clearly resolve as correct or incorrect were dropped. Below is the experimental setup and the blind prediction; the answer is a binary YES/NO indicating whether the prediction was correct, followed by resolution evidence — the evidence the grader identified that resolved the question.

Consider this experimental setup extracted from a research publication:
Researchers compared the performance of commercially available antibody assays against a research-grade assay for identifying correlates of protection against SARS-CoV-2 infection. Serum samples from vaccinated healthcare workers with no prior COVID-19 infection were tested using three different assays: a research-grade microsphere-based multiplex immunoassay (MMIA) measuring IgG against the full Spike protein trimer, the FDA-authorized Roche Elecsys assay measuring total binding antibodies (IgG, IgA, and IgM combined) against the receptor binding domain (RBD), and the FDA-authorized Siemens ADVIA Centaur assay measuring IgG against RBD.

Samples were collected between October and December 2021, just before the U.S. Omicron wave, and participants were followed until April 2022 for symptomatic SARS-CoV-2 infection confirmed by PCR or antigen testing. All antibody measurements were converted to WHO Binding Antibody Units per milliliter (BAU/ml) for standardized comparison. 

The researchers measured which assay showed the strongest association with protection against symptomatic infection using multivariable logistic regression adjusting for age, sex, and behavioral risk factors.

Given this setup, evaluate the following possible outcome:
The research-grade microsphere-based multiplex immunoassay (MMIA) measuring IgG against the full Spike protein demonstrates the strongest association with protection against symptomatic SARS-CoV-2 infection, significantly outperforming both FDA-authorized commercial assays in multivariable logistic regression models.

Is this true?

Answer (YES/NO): YES